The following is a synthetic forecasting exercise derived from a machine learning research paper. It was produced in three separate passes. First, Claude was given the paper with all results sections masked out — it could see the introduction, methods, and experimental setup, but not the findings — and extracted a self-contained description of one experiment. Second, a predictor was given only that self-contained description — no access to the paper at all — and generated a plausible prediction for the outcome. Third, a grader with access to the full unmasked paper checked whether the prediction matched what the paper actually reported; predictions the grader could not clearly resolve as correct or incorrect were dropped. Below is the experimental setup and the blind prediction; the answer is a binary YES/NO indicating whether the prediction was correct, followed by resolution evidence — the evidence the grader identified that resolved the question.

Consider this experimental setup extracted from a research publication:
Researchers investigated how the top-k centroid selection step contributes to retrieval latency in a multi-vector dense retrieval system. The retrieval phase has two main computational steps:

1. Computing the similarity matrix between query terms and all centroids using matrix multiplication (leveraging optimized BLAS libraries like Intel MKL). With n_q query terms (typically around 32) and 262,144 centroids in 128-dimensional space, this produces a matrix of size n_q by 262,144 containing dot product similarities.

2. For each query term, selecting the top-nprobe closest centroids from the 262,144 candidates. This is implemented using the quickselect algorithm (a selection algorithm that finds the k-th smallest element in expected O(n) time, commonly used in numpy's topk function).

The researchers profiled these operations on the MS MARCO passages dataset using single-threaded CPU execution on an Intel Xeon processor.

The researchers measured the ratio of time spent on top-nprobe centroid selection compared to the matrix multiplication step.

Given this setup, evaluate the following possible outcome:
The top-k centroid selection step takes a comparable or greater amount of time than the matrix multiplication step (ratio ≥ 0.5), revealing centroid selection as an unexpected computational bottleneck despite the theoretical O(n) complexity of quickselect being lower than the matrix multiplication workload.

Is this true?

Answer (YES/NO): YES